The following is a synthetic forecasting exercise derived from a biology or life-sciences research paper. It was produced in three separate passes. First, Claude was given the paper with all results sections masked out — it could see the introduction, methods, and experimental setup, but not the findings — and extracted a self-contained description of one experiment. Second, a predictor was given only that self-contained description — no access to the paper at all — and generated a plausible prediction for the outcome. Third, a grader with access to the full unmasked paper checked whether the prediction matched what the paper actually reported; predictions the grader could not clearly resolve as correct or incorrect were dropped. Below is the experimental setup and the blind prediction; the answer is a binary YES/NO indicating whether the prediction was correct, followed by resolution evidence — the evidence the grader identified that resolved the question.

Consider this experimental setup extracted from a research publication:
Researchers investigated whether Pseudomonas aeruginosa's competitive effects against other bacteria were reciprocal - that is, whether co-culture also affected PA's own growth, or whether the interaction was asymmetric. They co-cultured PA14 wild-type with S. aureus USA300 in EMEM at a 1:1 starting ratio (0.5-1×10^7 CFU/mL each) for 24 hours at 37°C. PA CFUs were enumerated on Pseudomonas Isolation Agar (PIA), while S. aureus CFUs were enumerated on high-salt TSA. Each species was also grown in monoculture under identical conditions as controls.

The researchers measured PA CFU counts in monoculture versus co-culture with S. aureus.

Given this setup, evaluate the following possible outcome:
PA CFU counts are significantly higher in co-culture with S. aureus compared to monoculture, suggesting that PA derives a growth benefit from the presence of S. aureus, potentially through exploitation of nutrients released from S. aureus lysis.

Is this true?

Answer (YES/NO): NO